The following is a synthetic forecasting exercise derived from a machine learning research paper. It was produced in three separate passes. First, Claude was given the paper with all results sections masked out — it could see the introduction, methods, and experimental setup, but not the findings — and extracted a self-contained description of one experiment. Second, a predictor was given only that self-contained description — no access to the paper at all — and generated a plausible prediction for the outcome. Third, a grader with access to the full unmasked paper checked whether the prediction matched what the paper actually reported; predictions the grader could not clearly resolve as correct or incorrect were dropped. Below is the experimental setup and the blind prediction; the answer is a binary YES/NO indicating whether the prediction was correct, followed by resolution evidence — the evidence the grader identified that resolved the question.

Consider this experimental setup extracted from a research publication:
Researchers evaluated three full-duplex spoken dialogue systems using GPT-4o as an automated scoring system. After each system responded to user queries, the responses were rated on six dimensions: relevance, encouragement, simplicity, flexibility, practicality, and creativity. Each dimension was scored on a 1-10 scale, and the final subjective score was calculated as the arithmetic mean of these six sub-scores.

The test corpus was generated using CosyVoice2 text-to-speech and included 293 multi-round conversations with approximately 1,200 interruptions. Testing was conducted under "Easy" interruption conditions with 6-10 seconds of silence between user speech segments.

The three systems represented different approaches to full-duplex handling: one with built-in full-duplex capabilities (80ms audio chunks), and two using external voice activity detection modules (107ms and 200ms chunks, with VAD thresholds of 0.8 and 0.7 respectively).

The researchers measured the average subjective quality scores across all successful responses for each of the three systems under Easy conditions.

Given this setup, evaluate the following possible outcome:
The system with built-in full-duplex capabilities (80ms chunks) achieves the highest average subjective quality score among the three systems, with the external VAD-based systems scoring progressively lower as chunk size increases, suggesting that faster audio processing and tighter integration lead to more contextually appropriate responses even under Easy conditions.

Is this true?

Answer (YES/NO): YES